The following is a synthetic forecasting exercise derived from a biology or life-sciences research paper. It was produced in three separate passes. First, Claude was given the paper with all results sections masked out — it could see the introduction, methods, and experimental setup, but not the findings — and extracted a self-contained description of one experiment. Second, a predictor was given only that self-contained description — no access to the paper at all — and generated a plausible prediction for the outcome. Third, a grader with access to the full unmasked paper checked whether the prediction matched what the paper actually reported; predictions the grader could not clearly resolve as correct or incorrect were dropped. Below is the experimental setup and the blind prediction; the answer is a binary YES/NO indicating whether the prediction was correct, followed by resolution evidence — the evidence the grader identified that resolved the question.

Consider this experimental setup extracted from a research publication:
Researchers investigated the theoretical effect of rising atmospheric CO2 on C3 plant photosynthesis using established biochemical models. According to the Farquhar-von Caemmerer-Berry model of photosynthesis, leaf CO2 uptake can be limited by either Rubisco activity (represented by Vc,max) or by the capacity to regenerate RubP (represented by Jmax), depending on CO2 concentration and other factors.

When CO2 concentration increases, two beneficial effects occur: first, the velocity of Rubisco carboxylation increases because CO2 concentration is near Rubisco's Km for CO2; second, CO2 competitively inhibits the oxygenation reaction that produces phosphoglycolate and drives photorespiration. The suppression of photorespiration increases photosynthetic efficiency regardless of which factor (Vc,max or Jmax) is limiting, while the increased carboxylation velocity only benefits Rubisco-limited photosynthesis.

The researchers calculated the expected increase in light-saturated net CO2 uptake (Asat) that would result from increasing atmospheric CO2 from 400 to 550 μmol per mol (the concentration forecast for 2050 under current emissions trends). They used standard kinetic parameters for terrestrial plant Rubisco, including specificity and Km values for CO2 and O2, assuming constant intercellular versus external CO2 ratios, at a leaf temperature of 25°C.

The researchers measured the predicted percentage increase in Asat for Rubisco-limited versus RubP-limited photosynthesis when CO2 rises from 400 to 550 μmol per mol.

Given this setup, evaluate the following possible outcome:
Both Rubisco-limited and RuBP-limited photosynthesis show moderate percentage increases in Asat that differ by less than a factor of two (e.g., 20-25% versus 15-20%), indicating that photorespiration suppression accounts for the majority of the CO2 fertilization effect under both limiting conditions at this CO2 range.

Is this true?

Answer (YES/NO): NO